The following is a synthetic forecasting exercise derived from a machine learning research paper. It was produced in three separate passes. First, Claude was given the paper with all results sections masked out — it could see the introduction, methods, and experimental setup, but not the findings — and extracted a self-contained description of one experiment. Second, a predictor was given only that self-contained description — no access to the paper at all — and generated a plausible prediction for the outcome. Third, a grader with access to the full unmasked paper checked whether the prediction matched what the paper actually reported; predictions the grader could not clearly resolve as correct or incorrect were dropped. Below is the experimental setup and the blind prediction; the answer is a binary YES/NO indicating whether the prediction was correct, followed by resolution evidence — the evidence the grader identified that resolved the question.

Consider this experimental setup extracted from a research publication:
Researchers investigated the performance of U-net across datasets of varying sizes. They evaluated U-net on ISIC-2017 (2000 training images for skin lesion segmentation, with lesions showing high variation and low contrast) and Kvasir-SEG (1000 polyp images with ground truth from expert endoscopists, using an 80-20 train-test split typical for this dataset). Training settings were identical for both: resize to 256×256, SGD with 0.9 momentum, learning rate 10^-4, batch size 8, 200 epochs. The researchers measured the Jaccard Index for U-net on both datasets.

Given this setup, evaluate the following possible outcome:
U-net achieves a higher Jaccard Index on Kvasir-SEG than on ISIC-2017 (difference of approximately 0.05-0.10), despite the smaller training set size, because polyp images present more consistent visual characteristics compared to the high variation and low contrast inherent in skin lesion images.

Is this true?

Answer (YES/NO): NO